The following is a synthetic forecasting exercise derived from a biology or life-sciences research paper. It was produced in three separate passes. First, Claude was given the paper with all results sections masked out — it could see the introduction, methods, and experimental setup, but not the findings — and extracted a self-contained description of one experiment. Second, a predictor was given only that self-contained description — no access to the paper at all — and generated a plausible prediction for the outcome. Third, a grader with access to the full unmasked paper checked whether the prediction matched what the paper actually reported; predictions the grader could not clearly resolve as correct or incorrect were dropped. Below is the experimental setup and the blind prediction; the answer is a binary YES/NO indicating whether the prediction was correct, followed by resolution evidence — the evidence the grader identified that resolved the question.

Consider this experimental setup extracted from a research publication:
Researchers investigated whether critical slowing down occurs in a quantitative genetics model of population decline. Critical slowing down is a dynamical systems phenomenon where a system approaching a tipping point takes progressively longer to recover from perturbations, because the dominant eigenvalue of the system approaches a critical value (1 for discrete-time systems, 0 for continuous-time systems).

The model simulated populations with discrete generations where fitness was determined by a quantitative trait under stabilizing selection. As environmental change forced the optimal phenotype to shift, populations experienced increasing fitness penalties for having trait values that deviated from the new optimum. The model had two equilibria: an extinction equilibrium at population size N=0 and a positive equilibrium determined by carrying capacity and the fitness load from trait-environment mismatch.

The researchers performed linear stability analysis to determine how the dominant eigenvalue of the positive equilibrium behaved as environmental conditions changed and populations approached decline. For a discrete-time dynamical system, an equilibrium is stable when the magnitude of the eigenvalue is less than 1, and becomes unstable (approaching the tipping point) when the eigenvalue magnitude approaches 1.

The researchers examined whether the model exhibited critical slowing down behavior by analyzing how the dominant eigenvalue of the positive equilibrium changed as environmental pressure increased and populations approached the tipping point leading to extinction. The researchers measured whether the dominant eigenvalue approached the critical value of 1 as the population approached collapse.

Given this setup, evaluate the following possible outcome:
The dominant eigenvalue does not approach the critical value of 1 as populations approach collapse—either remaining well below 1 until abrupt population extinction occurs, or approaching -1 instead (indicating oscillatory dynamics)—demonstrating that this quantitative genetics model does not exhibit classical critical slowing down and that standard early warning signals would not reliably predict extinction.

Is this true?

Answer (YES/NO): NO